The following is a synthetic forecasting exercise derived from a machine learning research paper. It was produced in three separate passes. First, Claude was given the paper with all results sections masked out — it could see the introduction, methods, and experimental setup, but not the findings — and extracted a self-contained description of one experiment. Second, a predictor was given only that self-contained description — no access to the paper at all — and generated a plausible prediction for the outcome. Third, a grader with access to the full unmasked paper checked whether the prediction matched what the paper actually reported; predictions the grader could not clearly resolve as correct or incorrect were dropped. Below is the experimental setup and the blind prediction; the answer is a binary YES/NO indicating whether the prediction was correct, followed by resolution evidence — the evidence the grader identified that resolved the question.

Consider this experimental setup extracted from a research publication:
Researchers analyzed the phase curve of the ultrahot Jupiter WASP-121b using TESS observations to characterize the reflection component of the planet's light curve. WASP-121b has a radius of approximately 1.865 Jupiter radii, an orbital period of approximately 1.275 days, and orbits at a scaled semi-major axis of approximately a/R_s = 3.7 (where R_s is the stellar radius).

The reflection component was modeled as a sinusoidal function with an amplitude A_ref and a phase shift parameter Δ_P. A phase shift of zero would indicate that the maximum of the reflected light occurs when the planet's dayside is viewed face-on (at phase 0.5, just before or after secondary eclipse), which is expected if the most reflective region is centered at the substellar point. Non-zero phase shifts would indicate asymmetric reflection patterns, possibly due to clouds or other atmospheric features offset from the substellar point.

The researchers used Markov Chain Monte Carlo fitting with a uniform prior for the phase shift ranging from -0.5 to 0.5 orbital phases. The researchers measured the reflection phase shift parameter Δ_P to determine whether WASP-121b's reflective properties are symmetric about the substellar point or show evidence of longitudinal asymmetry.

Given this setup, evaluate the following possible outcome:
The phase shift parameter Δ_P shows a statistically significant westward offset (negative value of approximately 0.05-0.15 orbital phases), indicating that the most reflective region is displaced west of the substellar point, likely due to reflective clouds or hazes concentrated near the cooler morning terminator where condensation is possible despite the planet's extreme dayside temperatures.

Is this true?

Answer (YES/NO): NO